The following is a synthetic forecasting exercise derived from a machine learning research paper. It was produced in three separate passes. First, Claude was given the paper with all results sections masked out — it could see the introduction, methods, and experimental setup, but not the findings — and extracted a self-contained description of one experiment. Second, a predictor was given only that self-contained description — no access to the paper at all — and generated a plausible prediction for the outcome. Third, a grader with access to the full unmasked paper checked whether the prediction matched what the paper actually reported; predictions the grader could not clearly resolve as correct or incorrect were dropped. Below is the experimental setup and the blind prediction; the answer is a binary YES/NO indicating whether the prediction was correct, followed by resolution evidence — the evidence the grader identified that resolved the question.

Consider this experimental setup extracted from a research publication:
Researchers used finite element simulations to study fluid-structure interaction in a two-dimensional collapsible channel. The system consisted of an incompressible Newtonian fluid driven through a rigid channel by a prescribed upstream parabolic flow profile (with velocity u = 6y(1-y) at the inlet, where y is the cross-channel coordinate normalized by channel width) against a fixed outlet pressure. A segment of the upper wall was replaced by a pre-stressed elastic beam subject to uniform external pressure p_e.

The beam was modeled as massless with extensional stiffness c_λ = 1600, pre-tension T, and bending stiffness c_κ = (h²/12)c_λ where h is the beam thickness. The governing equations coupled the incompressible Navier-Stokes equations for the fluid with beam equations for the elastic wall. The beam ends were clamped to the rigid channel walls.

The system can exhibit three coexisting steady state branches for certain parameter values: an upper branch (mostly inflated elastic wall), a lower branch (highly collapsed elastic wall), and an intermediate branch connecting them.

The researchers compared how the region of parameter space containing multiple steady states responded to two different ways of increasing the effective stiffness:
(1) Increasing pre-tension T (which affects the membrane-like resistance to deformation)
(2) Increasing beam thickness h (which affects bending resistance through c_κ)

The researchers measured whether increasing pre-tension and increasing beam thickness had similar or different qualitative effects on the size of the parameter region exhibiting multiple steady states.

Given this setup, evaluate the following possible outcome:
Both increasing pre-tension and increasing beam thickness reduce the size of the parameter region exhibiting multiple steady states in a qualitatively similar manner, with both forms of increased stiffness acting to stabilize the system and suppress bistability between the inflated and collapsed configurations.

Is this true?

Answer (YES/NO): NO